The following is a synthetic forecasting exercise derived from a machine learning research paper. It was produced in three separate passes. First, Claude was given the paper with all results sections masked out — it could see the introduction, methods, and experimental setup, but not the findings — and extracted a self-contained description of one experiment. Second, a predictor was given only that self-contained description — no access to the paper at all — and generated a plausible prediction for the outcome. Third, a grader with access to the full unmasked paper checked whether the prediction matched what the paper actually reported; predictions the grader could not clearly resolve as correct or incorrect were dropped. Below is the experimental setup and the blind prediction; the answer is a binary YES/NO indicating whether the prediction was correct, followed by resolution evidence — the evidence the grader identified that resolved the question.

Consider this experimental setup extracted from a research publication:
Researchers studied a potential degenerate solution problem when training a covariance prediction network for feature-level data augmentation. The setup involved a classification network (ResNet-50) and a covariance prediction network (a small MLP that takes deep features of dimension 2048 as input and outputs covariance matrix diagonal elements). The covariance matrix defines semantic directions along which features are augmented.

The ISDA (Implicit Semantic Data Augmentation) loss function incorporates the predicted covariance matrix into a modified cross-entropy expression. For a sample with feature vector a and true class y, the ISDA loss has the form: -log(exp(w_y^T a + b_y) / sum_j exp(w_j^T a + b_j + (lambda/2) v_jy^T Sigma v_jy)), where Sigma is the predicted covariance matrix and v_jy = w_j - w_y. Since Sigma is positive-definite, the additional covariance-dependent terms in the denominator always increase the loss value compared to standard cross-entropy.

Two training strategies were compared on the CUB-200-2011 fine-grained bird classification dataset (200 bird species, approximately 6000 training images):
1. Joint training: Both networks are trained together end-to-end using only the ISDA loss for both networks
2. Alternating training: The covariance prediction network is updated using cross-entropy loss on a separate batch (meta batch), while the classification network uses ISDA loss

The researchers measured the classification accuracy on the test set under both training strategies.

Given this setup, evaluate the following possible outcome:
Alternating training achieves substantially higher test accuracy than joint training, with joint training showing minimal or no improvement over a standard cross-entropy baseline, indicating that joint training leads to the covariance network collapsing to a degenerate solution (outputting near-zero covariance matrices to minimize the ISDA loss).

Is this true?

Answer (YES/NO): YES